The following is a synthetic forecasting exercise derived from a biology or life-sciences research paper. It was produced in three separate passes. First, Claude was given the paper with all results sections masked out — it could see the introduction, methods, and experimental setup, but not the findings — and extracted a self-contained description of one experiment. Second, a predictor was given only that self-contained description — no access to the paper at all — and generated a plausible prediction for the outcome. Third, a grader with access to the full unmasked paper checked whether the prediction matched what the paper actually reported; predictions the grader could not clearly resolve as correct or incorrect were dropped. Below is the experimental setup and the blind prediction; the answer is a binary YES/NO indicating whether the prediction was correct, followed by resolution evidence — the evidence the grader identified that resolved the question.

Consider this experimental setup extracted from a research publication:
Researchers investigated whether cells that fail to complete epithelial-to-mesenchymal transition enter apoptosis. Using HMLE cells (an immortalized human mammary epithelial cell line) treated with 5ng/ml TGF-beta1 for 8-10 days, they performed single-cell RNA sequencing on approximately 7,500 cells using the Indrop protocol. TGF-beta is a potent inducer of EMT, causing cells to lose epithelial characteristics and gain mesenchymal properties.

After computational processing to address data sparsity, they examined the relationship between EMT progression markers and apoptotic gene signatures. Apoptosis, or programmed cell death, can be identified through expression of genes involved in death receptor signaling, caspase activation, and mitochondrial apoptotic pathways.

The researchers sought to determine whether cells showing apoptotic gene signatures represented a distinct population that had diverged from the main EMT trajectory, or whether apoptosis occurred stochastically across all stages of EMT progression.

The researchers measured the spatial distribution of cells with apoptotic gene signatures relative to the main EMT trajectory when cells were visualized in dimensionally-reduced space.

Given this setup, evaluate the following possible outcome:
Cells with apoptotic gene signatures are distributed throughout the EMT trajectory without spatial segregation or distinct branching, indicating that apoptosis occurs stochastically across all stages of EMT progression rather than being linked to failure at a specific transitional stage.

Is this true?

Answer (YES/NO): NO